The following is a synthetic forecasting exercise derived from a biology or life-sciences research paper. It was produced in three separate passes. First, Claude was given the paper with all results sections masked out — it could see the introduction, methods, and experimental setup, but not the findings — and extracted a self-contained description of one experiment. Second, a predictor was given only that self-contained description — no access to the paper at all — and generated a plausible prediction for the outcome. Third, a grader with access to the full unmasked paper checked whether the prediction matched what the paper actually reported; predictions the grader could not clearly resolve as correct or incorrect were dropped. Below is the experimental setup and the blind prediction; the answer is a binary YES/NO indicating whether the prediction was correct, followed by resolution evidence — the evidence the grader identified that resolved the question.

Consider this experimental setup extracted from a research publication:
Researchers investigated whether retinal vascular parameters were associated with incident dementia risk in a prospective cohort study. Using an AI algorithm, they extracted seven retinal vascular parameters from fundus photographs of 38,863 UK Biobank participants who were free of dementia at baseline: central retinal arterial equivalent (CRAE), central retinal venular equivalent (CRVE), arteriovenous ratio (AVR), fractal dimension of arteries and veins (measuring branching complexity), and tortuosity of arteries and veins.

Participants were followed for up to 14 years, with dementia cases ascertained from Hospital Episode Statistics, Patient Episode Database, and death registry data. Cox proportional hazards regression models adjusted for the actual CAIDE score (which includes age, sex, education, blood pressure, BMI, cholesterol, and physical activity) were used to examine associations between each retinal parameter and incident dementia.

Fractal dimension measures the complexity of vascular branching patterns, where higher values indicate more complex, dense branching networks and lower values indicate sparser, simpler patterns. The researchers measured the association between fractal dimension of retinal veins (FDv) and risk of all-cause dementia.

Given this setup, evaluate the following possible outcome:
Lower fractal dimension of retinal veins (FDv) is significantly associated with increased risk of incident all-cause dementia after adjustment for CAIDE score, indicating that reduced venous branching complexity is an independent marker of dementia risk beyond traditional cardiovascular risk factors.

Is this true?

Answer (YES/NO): YES